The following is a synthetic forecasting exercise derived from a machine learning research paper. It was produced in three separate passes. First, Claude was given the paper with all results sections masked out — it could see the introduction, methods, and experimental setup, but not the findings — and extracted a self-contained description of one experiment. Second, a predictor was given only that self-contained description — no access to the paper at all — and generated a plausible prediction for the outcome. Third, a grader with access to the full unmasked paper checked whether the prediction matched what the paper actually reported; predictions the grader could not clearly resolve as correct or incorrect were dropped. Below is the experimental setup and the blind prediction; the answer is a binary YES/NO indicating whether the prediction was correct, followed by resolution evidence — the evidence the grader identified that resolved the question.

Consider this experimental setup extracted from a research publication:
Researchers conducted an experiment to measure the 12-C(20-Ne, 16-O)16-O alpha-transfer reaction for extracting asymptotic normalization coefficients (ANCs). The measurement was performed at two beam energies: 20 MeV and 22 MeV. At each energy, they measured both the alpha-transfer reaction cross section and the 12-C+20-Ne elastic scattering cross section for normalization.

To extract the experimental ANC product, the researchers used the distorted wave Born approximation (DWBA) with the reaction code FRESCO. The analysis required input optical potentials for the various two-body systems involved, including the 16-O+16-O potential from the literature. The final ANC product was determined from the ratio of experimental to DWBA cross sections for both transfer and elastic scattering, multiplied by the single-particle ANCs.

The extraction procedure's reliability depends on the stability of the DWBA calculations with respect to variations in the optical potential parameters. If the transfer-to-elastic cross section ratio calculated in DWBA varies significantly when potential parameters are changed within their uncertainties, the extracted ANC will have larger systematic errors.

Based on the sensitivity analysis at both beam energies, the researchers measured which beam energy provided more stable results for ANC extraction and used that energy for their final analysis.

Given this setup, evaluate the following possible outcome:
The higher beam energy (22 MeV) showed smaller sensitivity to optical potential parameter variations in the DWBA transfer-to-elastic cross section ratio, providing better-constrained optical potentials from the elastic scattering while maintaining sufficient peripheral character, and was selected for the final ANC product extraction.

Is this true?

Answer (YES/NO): NO